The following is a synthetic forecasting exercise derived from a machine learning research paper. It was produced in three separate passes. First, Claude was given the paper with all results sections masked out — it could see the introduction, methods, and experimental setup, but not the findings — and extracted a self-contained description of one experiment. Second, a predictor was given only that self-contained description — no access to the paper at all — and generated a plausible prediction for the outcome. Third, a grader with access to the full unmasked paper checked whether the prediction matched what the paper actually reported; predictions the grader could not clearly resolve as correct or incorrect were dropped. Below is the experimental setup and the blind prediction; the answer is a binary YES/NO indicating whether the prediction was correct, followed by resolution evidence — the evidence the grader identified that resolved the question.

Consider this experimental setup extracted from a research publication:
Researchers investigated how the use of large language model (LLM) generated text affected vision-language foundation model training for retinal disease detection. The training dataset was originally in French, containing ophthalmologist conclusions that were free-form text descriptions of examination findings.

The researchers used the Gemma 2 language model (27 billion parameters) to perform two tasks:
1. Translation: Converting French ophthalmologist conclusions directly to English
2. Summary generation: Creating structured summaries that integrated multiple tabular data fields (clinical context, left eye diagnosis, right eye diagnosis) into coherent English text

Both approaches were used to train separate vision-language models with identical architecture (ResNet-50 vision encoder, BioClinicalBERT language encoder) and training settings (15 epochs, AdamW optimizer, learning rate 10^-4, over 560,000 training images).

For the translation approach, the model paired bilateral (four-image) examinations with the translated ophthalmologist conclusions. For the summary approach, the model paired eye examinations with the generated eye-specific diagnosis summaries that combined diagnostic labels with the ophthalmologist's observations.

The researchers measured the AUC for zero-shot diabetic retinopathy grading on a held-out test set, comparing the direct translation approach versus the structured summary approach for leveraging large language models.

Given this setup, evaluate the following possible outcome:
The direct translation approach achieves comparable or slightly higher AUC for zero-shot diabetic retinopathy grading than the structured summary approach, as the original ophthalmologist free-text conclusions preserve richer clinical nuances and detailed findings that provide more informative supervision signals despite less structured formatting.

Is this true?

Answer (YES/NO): NO